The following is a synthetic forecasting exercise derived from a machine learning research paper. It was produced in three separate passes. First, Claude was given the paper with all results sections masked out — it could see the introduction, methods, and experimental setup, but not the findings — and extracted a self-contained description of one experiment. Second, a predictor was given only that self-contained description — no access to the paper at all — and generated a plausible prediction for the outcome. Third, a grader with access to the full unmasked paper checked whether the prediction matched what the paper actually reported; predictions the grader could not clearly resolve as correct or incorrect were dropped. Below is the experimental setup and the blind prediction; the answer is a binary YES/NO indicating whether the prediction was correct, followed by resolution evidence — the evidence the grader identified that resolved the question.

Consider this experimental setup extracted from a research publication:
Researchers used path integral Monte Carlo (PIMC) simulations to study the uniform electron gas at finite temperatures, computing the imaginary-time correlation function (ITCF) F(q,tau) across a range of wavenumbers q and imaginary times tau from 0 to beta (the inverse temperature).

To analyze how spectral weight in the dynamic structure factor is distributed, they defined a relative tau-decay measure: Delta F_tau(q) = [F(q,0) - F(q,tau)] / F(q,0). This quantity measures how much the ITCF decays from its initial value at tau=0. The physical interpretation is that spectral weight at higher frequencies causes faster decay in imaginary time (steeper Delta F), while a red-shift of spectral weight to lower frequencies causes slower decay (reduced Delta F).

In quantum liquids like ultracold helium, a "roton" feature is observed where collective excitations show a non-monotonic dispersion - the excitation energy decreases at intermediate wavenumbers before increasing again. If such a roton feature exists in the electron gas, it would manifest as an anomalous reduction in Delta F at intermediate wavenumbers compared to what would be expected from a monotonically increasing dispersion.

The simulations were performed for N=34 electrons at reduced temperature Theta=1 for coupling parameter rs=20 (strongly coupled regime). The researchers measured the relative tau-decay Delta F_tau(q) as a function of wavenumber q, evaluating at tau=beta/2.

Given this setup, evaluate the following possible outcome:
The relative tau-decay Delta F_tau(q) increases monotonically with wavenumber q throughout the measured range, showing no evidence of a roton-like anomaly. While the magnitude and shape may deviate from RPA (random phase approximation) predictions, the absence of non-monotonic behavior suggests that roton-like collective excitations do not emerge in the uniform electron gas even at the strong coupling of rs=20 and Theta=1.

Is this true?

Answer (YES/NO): NO